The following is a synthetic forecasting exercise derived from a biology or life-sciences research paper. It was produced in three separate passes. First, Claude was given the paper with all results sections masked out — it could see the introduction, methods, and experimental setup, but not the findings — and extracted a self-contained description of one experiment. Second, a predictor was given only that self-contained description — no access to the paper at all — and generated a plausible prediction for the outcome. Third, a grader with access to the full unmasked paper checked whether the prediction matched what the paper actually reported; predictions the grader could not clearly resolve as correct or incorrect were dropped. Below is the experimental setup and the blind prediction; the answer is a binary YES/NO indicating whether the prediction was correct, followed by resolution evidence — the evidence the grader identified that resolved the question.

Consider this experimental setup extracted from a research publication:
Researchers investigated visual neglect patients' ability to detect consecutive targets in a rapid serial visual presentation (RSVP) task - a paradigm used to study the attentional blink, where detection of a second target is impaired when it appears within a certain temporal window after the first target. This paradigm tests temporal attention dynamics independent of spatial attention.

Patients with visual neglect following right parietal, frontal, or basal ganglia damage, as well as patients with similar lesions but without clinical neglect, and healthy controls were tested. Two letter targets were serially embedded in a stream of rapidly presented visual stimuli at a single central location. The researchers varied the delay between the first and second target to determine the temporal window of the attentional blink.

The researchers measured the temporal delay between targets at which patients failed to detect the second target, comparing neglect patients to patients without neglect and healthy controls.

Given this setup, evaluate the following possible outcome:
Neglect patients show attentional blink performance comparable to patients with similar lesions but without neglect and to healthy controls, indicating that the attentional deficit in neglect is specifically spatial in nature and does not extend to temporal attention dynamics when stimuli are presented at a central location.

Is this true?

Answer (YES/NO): NO